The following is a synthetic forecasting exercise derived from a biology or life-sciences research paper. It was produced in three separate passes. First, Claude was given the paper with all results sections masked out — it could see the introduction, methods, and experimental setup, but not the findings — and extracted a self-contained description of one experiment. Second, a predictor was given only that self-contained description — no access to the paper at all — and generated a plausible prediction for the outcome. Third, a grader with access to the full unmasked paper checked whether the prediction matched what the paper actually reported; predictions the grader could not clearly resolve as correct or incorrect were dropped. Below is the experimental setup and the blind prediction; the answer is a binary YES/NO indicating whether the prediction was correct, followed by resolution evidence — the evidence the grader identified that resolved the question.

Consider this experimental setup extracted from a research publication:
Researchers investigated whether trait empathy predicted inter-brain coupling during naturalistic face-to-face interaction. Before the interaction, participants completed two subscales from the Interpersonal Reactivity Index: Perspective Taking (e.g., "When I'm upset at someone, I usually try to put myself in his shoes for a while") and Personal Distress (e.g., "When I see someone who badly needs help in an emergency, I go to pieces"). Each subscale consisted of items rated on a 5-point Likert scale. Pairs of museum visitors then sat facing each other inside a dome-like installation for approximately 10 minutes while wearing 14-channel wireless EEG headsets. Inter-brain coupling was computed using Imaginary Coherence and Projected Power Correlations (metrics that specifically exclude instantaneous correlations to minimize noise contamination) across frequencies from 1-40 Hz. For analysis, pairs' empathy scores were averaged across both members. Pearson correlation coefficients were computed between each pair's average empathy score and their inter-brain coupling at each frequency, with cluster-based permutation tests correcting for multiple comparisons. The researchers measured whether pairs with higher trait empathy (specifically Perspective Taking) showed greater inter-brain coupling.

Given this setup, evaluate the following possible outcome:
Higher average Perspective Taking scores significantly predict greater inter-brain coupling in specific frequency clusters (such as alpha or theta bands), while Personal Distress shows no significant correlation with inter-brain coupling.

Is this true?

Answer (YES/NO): NO